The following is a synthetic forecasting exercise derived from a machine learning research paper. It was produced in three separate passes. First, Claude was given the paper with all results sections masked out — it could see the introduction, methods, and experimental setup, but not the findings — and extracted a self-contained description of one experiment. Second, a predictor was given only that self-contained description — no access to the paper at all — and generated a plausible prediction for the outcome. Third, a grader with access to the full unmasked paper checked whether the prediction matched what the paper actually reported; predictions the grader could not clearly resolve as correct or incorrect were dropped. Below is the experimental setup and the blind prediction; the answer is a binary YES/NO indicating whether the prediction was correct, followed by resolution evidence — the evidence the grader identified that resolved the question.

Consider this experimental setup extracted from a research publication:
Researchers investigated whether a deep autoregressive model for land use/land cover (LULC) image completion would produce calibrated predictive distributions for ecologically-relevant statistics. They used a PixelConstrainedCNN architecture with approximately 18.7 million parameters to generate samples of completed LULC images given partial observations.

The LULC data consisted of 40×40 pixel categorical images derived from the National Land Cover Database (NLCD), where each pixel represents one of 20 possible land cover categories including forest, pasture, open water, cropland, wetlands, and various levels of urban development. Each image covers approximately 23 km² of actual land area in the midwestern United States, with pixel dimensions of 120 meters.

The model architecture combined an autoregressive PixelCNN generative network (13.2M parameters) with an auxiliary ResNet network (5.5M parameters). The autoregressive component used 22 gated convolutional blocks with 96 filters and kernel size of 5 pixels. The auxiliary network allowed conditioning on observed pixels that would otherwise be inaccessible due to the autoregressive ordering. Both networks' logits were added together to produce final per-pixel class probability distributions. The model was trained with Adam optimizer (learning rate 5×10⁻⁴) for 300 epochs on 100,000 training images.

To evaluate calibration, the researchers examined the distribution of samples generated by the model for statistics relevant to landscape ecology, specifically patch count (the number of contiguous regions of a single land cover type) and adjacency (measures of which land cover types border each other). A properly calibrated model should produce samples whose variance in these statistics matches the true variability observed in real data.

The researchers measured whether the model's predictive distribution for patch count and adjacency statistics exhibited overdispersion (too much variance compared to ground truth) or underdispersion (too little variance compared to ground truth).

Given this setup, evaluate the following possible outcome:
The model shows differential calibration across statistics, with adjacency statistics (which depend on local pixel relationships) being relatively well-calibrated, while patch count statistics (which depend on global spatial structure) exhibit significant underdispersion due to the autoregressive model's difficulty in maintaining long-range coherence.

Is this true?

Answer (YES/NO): NO